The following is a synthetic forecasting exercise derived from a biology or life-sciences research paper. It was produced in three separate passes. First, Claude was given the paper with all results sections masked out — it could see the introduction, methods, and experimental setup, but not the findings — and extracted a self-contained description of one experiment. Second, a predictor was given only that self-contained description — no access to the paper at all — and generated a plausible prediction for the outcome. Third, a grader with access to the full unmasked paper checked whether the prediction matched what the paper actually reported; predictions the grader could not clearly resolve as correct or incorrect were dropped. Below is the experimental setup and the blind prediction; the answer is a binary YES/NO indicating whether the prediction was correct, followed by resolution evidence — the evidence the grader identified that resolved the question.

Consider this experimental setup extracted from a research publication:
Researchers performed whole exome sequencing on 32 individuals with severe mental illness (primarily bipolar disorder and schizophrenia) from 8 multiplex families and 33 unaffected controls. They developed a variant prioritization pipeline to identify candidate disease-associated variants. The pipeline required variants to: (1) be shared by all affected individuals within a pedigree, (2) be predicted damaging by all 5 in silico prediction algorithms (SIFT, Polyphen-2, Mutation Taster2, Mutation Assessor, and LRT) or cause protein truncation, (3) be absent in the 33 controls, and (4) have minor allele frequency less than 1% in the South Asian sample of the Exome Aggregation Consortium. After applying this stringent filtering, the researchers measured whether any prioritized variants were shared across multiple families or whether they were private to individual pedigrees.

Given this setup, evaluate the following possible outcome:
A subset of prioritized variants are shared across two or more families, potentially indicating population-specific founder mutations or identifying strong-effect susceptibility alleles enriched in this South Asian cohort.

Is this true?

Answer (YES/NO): NO